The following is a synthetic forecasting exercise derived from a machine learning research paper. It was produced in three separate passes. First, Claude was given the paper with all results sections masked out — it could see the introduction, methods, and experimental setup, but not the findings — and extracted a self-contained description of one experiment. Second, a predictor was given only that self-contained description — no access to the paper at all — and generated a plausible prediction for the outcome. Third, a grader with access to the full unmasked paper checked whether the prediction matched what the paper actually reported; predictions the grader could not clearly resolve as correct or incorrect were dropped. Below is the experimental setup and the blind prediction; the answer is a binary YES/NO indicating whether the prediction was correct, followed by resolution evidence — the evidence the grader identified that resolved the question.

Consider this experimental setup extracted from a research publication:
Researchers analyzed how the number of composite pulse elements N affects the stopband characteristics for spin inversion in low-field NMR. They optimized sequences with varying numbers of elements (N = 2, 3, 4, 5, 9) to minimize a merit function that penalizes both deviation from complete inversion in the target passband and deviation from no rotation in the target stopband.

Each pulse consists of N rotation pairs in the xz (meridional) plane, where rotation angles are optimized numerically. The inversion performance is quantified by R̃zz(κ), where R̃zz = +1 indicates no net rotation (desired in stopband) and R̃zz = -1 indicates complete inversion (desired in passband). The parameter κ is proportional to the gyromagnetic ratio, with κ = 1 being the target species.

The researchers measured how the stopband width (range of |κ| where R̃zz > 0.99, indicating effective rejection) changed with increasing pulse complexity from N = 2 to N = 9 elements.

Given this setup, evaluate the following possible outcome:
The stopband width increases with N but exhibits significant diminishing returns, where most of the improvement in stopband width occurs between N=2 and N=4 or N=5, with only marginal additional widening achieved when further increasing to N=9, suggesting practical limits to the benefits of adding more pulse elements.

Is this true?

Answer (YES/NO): NO